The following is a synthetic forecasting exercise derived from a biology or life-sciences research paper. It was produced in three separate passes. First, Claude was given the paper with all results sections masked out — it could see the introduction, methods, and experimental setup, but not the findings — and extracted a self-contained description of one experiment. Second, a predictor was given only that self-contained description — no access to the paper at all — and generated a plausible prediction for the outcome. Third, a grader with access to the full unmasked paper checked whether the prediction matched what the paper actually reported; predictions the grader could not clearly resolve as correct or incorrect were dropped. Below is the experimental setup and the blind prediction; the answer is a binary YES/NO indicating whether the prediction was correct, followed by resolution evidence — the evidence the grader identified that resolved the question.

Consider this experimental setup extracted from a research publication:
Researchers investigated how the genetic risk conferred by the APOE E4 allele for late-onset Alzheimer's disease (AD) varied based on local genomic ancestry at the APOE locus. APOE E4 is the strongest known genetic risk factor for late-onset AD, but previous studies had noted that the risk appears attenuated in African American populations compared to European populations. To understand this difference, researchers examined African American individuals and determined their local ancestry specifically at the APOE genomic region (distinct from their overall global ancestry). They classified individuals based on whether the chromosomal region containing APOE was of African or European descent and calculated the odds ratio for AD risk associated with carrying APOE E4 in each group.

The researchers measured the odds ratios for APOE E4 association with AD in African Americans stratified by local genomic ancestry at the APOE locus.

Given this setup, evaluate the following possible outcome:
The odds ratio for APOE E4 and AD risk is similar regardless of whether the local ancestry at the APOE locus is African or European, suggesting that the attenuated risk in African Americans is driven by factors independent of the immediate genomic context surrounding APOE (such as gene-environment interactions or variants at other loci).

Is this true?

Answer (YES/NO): NO